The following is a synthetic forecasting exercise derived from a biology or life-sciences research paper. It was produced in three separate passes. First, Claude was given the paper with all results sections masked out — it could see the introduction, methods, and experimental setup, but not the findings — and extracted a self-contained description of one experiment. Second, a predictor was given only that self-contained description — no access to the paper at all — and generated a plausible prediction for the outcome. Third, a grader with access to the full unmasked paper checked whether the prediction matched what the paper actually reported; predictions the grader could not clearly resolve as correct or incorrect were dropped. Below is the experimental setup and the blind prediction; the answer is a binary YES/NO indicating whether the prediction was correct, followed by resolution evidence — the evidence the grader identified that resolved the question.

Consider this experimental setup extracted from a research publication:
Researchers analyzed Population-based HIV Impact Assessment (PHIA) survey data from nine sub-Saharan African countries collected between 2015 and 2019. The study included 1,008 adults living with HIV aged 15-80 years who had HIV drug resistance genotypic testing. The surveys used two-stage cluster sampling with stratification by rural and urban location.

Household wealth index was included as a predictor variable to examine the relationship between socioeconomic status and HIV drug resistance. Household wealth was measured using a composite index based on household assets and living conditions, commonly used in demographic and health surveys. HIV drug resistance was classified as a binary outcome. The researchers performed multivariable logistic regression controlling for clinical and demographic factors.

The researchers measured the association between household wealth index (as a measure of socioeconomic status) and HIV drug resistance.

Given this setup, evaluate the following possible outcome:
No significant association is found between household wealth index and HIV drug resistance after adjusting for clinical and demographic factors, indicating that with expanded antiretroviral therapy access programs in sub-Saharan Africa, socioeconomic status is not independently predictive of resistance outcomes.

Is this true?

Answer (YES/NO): YES